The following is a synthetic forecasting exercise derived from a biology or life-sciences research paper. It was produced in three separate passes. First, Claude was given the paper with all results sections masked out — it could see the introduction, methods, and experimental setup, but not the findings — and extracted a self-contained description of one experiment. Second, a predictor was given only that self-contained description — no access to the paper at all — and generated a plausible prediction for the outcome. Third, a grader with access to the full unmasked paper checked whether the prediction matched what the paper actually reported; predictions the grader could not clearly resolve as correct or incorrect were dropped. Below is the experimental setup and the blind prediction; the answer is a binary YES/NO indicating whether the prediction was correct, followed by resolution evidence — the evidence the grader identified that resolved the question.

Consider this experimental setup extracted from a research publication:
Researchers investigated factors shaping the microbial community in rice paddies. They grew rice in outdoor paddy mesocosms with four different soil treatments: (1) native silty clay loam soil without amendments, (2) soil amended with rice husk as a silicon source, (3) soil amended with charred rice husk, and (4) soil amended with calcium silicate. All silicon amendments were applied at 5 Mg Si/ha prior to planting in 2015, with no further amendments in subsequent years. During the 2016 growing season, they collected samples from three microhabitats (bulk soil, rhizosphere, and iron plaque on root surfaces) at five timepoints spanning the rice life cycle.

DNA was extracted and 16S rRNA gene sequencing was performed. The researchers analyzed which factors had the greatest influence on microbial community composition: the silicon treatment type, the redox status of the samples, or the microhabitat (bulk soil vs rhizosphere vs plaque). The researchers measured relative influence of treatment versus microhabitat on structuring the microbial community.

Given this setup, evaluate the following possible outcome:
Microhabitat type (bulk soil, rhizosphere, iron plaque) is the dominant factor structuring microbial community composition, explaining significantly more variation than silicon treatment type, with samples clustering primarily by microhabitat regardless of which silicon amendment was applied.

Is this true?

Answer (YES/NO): YES